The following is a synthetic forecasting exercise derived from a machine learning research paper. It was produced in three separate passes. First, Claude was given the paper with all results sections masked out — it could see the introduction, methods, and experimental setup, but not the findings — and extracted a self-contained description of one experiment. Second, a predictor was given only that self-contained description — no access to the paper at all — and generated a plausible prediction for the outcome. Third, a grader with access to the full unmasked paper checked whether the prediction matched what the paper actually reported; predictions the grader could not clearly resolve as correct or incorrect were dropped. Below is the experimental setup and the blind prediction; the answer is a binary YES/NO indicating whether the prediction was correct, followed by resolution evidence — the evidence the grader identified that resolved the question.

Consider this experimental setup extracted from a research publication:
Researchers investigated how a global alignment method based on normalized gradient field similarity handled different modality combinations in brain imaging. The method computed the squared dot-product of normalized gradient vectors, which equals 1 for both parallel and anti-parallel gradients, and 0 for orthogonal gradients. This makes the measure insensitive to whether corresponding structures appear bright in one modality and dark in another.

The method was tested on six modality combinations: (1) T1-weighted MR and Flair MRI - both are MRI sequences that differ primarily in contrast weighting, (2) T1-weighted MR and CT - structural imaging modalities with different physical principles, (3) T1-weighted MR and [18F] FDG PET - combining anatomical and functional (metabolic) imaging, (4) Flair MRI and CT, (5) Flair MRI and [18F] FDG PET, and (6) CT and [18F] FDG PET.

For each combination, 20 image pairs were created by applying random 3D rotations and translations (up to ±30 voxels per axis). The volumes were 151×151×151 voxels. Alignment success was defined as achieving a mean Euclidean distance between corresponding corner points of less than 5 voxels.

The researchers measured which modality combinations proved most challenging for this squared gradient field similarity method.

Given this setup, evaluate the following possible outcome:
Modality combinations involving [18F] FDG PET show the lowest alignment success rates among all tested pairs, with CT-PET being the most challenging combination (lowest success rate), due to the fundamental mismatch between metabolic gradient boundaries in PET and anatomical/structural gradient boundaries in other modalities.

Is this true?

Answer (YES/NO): NO